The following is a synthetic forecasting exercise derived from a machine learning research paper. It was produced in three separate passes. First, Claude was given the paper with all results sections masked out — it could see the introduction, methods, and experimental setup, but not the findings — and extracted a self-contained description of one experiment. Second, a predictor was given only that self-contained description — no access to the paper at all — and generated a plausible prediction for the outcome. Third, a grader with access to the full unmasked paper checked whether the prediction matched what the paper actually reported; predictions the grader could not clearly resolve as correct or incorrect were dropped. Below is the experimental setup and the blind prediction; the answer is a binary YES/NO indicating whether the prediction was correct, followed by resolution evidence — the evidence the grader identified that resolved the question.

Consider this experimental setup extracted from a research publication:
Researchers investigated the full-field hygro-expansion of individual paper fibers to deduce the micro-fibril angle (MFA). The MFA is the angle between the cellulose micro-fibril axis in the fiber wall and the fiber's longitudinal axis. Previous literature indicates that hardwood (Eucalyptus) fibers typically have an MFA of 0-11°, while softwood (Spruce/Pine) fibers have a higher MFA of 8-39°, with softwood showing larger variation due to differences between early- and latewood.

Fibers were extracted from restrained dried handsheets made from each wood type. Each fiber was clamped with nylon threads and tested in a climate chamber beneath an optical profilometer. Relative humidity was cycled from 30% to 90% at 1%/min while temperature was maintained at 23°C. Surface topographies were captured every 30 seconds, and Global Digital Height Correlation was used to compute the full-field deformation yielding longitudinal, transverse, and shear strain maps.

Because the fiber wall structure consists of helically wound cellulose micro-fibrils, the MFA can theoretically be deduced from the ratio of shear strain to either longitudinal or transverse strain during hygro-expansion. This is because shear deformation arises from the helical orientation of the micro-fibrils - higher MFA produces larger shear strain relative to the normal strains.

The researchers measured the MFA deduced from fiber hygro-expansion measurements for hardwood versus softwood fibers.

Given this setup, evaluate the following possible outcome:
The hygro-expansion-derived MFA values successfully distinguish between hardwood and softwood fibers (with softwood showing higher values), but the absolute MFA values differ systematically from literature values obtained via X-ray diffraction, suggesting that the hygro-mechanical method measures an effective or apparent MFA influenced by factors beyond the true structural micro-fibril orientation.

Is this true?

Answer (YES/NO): NO